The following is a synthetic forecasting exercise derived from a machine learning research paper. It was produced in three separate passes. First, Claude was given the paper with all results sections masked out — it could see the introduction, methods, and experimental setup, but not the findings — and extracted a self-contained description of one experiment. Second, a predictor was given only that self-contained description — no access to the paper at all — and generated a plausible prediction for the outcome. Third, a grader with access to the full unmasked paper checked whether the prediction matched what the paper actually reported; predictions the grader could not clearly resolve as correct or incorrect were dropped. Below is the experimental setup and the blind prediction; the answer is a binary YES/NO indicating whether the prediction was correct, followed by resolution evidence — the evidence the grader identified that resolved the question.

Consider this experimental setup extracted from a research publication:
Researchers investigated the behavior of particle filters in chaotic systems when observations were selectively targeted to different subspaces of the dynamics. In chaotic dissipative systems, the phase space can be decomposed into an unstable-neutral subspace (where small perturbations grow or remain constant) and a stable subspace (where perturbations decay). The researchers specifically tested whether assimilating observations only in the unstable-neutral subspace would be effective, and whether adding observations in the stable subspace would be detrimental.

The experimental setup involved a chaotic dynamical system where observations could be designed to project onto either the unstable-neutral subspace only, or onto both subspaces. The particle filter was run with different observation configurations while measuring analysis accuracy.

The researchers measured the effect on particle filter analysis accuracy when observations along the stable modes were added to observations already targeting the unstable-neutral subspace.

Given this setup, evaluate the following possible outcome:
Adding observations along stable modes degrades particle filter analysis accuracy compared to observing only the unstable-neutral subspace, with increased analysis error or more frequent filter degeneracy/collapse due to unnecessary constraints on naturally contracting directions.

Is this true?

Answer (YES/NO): NO